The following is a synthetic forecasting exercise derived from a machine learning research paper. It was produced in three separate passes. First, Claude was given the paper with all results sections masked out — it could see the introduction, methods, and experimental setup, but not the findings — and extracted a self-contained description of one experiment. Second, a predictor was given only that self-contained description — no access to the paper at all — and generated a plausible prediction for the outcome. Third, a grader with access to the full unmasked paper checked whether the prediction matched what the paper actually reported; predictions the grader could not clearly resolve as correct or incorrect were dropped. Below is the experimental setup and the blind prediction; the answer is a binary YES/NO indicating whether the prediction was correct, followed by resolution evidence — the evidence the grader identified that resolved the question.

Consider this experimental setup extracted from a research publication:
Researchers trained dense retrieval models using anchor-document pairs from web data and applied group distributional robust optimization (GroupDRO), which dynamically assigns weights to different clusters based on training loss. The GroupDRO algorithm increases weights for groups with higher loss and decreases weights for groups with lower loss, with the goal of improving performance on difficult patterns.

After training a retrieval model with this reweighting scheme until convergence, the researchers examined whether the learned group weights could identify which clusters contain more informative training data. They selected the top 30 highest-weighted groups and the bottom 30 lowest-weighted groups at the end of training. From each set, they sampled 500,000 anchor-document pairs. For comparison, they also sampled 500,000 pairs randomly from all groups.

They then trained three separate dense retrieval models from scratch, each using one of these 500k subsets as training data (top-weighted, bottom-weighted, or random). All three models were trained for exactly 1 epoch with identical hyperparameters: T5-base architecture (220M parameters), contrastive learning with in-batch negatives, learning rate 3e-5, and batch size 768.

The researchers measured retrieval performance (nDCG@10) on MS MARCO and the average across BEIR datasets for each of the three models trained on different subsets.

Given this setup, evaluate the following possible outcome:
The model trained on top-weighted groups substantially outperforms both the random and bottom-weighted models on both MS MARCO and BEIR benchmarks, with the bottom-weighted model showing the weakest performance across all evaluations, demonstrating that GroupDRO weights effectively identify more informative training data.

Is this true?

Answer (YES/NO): YES